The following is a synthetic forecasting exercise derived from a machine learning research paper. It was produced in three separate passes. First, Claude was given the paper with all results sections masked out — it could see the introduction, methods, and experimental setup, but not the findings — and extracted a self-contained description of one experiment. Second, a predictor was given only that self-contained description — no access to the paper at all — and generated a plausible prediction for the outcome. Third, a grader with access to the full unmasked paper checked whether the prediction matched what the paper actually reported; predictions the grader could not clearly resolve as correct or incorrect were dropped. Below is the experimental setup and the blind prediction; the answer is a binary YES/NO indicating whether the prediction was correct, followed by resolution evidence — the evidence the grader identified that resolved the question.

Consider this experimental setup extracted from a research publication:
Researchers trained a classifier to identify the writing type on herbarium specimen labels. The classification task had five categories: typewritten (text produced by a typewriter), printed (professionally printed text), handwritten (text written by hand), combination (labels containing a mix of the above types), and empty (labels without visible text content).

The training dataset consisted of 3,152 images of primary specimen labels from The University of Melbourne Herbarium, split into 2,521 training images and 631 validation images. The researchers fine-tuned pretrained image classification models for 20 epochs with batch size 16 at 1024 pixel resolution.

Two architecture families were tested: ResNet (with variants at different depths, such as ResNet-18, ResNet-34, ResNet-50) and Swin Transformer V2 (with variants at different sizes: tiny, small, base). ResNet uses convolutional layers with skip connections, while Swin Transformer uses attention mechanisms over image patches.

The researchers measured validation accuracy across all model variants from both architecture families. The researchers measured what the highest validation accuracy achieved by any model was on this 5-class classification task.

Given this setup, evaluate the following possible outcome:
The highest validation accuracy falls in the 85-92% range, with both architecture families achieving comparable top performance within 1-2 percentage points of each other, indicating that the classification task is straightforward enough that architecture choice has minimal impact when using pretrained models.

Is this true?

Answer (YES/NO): NO